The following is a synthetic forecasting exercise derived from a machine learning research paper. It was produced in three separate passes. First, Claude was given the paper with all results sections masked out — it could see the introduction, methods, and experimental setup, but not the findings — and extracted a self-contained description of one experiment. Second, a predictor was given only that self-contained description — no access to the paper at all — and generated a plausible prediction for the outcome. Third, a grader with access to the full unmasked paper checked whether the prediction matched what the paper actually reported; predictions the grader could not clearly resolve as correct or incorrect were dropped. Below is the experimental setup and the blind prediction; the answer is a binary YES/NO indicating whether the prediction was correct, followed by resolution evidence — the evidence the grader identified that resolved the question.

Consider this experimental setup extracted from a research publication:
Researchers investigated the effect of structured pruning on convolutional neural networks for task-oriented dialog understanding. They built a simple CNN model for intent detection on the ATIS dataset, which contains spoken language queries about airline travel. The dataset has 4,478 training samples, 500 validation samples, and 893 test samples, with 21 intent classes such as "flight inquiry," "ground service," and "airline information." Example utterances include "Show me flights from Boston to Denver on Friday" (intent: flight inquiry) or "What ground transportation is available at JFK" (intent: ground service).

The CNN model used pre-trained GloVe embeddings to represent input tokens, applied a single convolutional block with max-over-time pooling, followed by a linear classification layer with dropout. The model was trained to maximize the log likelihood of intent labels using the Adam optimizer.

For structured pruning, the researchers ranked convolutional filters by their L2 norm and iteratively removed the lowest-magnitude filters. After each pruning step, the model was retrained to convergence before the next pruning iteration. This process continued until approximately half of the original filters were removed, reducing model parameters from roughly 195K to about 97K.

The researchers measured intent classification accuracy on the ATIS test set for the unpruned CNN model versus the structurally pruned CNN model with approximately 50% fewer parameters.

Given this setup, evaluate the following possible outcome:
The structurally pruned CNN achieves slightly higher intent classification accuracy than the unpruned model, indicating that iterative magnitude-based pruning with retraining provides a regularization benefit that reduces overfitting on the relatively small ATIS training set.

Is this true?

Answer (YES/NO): YES